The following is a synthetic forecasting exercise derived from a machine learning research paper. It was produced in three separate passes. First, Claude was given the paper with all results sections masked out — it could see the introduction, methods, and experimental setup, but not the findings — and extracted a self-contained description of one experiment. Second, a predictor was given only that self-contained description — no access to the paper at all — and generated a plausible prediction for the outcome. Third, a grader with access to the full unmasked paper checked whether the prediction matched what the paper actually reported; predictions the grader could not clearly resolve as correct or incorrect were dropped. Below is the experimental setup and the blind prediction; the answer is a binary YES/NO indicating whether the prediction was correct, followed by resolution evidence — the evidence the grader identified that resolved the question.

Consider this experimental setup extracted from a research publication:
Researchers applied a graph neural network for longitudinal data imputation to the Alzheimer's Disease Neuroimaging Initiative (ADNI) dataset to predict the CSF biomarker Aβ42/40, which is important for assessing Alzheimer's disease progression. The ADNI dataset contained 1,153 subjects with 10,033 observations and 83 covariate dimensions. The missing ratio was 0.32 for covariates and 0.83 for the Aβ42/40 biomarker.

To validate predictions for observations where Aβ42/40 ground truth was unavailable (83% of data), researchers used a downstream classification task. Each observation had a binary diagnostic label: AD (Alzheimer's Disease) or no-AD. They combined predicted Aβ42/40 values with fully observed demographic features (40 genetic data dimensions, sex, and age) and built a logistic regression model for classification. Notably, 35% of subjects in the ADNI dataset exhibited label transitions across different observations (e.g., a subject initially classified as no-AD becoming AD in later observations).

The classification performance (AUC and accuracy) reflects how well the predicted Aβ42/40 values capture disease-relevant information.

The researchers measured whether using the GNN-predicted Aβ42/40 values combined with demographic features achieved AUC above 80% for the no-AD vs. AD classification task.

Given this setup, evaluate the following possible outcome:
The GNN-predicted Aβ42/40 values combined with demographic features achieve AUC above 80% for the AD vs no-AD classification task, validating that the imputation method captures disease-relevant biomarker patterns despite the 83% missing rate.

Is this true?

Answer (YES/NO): YES